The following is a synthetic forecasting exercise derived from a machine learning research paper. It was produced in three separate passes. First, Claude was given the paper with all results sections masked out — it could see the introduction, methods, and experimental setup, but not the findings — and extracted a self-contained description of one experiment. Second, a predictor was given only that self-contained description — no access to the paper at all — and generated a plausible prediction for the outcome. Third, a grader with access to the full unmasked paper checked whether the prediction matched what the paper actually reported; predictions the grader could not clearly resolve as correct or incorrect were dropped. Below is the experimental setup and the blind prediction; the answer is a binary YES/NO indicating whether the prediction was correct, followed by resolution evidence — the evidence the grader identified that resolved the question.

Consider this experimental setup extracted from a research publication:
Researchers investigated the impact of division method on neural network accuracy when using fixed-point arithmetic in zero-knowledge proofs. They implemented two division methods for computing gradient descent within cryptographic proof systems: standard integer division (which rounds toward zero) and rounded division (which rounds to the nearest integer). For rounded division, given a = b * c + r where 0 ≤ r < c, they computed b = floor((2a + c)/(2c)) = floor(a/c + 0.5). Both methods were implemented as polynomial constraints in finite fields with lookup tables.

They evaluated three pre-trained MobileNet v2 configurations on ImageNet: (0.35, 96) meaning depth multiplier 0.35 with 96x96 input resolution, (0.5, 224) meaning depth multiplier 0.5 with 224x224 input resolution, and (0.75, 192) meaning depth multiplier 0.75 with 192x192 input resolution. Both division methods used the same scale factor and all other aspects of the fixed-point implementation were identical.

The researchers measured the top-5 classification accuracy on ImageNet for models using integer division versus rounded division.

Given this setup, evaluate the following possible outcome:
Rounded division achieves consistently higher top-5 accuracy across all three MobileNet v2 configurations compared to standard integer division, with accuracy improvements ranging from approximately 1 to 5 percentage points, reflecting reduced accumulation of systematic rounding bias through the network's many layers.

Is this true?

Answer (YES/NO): NO